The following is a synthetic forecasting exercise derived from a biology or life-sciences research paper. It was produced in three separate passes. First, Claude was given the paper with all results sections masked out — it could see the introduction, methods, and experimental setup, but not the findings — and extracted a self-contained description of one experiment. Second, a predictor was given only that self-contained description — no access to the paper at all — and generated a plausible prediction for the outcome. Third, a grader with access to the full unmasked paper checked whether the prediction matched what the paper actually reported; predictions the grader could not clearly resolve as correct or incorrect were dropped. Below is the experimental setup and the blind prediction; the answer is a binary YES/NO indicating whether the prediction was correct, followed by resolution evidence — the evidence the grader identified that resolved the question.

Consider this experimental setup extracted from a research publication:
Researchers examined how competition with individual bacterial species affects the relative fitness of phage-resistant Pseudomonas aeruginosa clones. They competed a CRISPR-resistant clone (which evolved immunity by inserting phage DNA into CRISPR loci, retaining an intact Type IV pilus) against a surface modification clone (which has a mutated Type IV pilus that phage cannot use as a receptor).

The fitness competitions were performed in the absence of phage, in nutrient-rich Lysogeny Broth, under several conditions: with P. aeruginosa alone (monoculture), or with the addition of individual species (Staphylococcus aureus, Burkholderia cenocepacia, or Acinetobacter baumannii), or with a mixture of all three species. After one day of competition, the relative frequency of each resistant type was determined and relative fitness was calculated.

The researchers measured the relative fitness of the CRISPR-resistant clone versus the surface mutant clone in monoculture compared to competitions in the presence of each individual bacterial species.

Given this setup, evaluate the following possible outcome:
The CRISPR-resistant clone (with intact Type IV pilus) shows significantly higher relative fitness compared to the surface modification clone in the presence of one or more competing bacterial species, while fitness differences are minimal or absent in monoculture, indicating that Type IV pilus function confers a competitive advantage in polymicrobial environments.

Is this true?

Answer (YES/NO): YES